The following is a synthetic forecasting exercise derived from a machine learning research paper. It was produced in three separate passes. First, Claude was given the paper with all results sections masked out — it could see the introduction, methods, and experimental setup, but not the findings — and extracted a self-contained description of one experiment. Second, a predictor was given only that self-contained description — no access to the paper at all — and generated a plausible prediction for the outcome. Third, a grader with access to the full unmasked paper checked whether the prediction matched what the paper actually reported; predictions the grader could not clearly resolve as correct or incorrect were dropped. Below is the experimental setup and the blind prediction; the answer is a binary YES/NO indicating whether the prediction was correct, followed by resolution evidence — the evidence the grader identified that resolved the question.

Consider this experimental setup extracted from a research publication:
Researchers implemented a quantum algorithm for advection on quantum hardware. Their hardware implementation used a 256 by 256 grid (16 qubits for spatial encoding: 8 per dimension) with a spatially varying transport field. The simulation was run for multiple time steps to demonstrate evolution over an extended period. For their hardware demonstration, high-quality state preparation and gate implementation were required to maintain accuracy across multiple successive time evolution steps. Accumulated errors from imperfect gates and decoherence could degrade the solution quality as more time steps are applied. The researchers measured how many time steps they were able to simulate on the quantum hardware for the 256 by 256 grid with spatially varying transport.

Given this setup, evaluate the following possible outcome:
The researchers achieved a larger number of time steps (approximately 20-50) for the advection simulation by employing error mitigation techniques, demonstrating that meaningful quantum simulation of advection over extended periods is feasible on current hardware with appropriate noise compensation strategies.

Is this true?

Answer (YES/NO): YES